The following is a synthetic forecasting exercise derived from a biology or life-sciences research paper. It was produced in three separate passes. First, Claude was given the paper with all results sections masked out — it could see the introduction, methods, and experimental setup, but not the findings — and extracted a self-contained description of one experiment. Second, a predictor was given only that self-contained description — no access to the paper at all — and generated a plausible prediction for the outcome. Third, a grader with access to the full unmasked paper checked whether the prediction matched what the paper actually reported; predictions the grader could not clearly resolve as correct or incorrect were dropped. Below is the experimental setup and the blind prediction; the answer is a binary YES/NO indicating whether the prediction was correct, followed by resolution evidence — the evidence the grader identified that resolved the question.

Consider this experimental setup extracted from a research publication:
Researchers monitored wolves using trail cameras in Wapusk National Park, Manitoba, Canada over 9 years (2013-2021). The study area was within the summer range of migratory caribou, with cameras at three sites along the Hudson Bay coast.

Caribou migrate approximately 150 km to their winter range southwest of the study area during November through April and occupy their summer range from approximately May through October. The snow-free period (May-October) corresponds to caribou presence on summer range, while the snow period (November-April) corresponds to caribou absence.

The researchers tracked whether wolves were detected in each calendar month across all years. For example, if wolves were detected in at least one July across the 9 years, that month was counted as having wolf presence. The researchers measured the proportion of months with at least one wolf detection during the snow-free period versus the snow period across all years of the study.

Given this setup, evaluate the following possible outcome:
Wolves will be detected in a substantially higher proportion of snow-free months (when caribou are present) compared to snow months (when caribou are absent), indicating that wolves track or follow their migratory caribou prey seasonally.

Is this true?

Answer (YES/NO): YES